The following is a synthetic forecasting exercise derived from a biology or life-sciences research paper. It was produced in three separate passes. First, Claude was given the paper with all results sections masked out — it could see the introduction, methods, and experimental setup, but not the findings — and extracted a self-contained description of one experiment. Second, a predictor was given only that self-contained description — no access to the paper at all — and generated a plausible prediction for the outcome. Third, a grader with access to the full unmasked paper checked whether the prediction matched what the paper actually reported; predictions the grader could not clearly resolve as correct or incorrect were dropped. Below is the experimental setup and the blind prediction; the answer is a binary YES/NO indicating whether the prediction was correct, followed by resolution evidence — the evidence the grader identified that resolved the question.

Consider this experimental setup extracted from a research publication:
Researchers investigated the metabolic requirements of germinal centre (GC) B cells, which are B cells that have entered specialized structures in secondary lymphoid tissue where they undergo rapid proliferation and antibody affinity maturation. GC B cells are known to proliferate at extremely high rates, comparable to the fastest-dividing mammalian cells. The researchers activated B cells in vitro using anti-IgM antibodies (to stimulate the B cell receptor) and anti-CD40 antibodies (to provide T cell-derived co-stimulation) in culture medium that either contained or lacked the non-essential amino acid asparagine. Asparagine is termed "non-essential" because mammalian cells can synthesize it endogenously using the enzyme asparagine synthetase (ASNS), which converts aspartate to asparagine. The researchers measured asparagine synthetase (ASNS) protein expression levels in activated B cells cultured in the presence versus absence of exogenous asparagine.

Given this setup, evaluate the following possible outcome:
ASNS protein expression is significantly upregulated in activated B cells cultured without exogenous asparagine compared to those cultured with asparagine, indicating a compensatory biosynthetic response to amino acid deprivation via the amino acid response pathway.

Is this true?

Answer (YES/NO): YES